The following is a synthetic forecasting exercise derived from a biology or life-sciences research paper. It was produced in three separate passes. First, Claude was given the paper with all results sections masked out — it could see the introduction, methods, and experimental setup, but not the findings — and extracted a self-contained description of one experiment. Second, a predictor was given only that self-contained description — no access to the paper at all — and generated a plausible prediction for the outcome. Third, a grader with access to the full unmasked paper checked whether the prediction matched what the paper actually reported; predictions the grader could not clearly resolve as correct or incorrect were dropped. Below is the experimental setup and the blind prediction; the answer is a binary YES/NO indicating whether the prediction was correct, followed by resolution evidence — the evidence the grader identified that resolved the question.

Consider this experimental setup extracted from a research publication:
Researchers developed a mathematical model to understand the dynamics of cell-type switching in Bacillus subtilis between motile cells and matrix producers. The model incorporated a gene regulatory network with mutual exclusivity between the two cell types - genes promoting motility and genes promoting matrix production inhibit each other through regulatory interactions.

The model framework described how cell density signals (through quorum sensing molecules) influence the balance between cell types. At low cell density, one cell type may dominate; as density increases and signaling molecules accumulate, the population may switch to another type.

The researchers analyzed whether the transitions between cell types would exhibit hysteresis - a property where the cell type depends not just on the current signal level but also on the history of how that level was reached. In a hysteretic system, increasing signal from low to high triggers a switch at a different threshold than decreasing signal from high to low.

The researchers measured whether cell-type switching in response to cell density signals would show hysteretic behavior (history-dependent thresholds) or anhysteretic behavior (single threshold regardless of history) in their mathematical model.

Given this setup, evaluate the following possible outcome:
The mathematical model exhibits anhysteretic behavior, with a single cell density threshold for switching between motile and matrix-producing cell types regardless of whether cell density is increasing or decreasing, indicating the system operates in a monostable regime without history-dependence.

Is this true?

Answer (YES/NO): NO